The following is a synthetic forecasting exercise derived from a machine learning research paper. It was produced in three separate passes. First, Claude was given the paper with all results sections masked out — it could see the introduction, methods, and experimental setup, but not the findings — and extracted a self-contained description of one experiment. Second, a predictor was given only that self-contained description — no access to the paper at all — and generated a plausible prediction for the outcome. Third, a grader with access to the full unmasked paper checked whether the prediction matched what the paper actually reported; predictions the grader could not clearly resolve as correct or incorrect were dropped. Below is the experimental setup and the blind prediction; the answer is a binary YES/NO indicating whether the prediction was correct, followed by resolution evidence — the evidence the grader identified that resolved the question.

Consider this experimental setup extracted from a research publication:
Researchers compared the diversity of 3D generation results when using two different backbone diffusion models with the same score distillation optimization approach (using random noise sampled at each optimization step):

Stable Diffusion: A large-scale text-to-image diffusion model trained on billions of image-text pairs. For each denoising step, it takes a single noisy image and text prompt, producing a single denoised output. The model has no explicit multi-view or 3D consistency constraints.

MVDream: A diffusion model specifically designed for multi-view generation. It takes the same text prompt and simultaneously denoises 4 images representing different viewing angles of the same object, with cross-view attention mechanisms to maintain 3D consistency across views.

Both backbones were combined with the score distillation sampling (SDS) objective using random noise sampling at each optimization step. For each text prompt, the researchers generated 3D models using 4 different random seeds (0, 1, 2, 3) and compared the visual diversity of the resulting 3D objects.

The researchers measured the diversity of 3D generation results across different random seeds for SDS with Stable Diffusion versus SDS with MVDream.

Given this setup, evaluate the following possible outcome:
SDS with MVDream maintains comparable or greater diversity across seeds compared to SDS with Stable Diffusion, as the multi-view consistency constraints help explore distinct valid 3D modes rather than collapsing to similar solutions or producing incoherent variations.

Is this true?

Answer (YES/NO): NO